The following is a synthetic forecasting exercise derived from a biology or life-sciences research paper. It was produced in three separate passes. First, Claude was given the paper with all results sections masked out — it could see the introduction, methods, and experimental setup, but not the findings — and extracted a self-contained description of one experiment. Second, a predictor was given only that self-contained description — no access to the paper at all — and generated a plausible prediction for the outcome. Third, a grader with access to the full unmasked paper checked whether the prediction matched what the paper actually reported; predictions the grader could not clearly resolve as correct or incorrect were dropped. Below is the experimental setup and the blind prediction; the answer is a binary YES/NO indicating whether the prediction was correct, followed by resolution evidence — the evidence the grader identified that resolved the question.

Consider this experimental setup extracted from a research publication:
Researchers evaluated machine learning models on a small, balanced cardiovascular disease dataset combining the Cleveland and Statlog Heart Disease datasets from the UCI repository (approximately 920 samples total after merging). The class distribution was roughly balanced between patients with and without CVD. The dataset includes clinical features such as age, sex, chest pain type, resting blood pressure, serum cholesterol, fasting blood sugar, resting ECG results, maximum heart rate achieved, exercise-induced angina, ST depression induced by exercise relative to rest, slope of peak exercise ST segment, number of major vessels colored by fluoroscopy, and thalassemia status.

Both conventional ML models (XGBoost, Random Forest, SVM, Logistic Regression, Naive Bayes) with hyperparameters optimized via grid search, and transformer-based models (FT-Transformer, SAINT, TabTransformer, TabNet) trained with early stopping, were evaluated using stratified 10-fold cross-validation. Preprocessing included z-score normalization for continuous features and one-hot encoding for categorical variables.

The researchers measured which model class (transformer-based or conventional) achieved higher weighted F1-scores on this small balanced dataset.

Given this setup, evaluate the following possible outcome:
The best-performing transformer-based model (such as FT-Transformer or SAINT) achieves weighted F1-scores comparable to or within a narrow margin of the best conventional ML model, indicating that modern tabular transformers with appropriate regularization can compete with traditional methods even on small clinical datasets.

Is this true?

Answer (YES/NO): YES